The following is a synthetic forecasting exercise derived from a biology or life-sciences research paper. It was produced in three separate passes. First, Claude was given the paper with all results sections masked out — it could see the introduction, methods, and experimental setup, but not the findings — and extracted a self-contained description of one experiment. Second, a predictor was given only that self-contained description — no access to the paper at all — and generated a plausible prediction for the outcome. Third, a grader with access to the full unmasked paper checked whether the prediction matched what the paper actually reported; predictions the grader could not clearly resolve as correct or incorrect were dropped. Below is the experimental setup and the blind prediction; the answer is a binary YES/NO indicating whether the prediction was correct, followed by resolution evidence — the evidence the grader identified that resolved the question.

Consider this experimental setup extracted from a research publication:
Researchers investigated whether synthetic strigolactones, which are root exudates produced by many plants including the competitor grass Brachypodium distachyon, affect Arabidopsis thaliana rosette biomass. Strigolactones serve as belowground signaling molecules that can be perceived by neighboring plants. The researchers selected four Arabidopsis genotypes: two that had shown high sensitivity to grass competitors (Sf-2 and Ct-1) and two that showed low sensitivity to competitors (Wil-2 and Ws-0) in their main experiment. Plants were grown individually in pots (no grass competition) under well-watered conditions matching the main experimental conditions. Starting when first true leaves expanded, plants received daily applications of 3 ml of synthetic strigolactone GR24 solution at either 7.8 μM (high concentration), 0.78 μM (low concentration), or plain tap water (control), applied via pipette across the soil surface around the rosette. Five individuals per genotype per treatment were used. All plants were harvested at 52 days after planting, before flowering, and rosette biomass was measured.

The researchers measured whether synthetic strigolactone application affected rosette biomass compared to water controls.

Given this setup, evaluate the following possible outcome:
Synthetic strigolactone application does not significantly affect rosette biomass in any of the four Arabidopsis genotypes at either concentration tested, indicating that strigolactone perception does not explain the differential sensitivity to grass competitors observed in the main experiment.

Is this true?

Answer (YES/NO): NO